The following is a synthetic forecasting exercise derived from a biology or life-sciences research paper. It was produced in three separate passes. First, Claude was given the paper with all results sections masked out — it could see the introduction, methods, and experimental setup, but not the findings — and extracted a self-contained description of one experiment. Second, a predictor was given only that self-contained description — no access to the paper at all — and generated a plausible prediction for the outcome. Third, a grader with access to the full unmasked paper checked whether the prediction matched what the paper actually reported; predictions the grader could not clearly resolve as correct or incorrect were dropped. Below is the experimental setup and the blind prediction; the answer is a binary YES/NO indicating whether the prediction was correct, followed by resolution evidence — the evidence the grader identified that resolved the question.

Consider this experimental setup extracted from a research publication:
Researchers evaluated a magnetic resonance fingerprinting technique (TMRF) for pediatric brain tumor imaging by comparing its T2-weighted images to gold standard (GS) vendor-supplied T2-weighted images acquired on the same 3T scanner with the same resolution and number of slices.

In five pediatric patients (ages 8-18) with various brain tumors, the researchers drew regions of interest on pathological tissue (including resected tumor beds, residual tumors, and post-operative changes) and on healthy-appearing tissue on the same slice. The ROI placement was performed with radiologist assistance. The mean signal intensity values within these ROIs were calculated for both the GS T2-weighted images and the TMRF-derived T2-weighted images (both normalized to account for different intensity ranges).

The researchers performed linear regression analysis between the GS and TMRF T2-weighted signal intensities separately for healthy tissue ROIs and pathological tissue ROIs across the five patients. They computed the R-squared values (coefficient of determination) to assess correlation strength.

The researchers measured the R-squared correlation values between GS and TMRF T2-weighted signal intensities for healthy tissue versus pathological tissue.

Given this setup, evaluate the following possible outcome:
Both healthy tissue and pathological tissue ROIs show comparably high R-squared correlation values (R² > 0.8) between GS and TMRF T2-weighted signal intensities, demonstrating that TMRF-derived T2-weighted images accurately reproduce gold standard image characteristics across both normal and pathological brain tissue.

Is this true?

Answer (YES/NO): NO